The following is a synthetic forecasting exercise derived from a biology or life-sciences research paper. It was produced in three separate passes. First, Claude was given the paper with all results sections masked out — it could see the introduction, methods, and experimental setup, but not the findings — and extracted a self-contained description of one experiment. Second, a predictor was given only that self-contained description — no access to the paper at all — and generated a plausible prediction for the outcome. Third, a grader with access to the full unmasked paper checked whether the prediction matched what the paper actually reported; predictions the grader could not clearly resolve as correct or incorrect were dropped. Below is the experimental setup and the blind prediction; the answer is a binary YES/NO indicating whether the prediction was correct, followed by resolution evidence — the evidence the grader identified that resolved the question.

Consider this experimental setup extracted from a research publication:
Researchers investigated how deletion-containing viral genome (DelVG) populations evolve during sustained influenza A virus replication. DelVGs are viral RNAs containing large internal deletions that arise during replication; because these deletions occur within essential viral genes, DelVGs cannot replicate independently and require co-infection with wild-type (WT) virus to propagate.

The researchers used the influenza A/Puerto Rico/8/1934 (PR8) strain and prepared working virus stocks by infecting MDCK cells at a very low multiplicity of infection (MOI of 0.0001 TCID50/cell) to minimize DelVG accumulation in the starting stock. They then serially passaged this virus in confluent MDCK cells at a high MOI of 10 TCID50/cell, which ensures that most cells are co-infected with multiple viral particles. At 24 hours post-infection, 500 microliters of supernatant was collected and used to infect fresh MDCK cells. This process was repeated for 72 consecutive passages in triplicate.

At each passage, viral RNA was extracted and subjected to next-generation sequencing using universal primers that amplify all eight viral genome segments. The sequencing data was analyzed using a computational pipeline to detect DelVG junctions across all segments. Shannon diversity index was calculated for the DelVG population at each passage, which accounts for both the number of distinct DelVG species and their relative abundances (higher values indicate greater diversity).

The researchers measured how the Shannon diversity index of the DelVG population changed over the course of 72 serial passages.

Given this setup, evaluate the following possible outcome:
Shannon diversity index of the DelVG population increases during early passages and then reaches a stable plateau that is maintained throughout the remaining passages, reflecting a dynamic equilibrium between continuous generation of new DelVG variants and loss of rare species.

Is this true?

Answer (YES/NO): NO